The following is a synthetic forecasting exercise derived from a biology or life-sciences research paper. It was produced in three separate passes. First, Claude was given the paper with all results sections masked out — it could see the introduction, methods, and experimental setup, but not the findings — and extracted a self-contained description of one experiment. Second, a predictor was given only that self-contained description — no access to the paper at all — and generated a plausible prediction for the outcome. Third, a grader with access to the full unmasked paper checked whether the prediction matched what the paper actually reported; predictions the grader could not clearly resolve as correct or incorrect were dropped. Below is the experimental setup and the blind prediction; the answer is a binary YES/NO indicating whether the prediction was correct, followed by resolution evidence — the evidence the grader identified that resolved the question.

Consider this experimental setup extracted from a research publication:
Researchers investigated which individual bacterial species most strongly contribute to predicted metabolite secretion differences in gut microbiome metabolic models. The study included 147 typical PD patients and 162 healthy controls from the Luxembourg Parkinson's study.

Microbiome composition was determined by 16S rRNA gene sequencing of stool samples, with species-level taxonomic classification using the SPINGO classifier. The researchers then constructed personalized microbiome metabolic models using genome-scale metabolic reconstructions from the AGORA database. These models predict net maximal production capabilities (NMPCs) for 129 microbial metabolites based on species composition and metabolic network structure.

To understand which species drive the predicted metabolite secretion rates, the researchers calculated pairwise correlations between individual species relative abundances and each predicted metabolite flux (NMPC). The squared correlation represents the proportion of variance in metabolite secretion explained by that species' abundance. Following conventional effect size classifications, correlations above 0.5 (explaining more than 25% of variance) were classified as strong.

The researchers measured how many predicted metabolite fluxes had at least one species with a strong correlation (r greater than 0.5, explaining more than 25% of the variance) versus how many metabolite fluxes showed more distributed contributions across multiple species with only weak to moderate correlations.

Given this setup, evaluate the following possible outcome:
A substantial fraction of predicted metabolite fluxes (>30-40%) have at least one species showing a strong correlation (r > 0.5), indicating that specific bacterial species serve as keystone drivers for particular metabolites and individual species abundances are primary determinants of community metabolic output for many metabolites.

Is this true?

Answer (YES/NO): YES